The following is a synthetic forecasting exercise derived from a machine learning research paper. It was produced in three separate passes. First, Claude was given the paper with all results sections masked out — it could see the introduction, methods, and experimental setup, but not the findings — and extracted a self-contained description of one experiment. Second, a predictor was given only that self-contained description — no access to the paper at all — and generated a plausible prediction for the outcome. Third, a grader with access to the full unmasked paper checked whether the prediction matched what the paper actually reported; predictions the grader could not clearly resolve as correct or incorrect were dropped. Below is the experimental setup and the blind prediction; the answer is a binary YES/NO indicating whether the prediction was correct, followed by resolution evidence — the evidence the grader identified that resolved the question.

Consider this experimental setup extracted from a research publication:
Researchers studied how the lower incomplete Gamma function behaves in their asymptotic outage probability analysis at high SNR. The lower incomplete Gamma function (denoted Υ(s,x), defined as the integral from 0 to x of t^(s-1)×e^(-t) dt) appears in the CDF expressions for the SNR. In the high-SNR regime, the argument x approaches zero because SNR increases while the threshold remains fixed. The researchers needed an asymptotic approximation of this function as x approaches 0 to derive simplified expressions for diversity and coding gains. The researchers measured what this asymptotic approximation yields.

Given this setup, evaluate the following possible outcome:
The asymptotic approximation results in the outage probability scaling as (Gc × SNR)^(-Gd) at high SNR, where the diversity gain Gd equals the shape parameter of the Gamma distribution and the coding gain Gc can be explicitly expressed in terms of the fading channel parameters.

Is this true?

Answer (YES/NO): NO